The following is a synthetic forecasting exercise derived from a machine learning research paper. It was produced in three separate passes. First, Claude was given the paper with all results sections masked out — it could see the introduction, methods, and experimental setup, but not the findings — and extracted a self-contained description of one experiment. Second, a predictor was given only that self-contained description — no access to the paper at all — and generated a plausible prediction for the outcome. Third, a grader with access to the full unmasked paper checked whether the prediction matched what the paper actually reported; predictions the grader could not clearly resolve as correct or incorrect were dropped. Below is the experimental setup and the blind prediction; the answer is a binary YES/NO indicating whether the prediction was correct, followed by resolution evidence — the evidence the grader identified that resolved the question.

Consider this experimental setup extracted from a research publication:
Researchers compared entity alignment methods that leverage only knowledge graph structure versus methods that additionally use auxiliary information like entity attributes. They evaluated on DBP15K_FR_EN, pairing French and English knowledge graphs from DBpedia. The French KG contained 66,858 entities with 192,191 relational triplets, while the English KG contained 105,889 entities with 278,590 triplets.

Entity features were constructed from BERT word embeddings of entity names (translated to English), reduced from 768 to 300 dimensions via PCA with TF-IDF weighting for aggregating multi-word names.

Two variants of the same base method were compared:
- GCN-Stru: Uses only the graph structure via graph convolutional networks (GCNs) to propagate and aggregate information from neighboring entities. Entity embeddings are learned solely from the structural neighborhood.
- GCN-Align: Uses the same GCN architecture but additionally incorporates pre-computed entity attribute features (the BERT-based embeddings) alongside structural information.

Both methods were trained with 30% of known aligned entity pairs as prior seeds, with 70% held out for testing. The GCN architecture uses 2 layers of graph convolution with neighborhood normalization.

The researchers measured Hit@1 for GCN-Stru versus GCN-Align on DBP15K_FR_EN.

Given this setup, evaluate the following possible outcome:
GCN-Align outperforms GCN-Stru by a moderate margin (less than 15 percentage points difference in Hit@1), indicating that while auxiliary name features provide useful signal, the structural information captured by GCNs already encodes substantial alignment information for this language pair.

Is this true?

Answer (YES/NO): NO